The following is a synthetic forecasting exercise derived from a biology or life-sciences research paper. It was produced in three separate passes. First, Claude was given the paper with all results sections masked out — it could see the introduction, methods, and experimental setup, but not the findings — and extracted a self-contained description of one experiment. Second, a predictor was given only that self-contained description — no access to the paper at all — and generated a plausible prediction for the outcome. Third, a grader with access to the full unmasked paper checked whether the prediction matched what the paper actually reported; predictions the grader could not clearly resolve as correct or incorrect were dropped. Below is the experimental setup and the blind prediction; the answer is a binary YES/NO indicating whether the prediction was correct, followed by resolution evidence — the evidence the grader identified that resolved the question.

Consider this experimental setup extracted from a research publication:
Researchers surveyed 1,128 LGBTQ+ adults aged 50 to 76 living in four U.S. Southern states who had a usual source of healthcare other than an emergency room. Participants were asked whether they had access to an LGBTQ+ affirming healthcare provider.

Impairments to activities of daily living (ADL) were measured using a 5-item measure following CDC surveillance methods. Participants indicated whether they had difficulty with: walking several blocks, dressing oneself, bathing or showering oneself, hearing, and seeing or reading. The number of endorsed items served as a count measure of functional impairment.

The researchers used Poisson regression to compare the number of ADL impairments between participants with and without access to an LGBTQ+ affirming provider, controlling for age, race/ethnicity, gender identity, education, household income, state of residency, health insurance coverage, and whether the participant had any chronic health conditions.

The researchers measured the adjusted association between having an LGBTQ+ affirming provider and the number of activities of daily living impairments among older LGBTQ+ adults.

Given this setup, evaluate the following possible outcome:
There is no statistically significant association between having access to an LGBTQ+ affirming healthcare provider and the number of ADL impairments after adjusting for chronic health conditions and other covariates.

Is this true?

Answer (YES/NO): YES